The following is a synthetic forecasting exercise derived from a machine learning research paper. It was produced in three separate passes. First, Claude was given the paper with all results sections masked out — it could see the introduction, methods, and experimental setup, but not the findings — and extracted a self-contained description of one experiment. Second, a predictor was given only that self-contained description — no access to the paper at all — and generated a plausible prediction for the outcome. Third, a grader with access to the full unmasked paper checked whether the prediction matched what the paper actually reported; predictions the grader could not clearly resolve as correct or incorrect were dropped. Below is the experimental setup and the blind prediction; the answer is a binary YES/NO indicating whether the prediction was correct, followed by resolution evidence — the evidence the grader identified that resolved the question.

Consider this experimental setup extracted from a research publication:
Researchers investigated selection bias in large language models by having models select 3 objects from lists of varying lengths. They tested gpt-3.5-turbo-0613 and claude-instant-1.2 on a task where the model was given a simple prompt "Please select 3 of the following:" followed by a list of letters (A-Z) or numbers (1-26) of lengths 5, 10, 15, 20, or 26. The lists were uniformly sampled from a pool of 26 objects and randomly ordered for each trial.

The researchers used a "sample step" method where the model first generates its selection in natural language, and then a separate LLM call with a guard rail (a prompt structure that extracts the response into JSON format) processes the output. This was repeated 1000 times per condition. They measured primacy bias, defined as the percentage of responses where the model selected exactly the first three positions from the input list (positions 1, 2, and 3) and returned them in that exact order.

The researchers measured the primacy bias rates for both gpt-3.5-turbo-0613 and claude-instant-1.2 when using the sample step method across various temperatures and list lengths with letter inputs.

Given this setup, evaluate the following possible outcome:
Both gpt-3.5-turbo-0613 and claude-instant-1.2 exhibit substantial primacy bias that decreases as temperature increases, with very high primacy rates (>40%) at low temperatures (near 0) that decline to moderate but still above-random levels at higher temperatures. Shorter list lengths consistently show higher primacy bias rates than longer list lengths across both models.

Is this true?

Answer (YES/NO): NO